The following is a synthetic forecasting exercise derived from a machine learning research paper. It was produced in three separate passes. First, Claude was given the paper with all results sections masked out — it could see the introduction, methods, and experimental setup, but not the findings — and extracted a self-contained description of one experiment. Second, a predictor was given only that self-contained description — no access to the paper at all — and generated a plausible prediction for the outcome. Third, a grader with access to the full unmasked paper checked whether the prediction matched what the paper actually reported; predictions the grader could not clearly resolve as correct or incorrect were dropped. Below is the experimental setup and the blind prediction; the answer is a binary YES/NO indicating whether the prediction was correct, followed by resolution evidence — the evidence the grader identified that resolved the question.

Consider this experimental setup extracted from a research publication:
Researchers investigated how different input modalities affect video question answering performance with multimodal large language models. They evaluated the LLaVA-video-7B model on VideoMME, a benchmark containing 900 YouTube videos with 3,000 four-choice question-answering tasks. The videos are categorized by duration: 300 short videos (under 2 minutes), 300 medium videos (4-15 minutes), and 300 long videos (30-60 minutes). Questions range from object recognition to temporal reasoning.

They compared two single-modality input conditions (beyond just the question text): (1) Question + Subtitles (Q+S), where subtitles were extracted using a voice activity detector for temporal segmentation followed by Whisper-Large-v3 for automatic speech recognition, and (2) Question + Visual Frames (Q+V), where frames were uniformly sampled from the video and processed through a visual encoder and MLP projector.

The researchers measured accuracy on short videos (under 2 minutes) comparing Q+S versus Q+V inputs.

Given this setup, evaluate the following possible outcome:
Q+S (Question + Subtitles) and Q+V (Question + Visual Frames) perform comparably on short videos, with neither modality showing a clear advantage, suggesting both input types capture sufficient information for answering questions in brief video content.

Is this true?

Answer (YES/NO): NO